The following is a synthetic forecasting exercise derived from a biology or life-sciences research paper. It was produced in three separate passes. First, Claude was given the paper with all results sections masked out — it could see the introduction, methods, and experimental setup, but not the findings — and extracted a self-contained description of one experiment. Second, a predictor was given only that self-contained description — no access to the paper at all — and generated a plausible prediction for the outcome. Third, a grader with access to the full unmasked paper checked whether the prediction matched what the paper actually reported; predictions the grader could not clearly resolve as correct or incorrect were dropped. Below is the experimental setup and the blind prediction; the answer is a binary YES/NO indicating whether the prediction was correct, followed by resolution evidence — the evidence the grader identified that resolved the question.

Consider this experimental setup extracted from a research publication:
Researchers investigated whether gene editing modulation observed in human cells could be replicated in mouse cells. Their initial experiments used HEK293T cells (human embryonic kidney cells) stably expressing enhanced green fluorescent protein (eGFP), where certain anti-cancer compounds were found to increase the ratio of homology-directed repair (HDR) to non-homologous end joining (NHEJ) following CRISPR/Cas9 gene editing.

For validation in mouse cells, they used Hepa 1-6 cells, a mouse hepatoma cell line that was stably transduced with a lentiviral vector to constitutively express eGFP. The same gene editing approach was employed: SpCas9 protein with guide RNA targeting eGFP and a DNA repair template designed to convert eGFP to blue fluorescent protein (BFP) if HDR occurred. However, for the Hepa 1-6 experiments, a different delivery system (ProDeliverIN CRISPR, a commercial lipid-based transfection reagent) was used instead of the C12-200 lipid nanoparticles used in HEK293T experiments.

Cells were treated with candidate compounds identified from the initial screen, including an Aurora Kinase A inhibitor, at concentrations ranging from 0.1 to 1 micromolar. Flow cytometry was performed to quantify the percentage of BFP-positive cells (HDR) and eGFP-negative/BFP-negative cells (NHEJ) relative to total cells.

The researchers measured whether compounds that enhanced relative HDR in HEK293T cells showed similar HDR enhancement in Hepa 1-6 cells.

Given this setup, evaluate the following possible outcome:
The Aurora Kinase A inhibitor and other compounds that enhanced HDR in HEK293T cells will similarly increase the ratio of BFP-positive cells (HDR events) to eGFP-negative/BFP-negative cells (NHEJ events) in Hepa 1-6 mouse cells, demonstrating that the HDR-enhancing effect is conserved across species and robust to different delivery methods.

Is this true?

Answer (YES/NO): YES